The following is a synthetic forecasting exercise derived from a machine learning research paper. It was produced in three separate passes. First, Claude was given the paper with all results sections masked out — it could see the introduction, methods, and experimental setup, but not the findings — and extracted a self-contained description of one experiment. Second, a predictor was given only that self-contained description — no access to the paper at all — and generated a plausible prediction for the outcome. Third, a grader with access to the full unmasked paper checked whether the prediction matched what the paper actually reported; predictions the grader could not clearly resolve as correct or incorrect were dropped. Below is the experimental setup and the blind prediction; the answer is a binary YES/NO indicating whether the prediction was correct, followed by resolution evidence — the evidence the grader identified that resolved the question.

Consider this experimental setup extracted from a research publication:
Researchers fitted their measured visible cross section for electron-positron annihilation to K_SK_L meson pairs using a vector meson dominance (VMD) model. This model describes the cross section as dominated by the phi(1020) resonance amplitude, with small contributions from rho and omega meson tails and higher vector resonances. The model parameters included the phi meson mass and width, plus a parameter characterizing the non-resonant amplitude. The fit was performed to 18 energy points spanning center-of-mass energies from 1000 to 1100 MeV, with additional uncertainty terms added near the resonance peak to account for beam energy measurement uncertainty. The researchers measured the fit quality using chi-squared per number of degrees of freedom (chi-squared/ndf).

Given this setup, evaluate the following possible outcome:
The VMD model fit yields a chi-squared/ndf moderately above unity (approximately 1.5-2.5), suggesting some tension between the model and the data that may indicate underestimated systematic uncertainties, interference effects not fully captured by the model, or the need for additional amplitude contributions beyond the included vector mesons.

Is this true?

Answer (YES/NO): YES